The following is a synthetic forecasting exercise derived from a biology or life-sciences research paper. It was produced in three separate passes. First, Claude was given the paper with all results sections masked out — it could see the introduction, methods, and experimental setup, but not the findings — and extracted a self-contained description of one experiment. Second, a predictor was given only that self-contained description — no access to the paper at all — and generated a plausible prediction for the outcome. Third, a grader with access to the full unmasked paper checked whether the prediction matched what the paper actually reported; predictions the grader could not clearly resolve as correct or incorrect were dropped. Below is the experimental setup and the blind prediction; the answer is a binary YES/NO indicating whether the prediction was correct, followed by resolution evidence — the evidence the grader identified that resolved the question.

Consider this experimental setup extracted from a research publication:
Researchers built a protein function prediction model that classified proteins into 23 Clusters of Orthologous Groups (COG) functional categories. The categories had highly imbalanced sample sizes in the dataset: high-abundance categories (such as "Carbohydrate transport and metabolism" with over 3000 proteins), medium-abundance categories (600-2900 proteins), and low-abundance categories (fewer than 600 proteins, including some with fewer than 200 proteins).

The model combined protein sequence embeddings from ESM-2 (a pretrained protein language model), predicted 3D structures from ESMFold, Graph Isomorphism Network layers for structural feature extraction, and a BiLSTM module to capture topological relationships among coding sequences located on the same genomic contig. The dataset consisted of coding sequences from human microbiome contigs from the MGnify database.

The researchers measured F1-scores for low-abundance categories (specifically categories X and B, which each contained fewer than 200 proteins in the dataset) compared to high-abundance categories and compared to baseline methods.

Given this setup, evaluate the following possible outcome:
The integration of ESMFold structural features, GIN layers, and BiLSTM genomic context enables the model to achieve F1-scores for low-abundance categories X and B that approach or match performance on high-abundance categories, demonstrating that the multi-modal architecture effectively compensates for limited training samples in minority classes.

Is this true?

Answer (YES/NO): NO